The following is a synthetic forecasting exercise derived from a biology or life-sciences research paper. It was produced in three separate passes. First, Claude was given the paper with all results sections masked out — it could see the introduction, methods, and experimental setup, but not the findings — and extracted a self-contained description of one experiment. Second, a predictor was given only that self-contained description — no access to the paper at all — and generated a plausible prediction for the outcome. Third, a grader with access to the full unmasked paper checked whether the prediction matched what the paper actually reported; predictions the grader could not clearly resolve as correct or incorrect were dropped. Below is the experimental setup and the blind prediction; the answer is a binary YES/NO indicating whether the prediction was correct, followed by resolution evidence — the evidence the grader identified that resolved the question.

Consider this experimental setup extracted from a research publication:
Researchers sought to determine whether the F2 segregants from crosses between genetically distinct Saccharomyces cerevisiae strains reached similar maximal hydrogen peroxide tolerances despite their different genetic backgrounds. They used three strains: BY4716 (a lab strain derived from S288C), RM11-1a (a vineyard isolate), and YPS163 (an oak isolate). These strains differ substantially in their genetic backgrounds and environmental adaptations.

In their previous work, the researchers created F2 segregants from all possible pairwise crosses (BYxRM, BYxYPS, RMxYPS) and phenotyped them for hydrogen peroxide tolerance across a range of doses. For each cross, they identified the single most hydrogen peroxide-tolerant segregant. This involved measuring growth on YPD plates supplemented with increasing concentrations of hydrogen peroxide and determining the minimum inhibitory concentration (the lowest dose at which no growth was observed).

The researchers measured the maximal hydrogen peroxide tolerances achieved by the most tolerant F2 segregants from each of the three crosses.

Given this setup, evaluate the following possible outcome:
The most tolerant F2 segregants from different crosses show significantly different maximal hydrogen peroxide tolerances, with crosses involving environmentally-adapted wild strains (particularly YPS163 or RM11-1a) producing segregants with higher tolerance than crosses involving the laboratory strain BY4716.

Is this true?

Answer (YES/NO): NO